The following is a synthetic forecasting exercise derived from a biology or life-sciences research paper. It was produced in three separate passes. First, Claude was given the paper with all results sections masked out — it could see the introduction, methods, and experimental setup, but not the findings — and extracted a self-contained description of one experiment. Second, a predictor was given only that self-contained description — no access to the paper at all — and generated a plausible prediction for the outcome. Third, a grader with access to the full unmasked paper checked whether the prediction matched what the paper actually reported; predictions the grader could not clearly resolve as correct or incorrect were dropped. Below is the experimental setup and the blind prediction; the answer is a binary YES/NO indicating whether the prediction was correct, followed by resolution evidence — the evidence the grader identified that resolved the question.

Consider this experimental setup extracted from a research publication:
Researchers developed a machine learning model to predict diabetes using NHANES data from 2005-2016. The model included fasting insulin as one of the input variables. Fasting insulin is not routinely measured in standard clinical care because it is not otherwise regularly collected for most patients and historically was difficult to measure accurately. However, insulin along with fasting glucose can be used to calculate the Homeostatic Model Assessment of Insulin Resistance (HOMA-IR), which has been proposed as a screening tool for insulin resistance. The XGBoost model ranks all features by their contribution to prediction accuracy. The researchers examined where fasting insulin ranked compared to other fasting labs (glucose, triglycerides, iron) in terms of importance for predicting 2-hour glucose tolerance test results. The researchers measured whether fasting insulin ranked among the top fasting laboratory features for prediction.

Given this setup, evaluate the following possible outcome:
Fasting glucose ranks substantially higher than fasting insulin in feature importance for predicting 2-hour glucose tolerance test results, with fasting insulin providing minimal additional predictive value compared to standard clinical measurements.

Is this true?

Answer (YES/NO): NO